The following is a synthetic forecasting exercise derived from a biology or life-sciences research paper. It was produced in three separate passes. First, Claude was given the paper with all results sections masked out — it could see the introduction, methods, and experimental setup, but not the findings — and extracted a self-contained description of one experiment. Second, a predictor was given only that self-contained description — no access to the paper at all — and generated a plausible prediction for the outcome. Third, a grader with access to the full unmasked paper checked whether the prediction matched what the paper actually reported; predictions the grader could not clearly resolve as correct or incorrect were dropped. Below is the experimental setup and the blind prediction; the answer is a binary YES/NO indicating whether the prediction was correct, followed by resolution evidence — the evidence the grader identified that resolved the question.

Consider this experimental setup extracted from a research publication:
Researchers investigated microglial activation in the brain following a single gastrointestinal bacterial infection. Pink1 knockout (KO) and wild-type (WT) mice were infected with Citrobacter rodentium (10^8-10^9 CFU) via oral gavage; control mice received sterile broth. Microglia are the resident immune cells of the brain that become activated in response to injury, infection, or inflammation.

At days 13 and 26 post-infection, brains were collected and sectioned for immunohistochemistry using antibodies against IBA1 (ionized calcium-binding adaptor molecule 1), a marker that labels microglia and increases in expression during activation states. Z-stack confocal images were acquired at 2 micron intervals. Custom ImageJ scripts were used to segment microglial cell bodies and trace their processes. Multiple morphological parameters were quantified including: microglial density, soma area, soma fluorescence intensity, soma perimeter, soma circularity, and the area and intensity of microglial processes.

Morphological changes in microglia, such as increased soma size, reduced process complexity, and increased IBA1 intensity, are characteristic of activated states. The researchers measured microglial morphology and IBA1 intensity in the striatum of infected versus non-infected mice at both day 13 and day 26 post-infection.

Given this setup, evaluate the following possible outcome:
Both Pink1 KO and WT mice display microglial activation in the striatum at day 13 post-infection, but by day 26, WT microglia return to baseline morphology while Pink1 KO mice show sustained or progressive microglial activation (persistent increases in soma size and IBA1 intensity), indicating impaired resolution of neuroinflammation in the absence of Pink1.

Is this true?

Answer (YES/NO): NO